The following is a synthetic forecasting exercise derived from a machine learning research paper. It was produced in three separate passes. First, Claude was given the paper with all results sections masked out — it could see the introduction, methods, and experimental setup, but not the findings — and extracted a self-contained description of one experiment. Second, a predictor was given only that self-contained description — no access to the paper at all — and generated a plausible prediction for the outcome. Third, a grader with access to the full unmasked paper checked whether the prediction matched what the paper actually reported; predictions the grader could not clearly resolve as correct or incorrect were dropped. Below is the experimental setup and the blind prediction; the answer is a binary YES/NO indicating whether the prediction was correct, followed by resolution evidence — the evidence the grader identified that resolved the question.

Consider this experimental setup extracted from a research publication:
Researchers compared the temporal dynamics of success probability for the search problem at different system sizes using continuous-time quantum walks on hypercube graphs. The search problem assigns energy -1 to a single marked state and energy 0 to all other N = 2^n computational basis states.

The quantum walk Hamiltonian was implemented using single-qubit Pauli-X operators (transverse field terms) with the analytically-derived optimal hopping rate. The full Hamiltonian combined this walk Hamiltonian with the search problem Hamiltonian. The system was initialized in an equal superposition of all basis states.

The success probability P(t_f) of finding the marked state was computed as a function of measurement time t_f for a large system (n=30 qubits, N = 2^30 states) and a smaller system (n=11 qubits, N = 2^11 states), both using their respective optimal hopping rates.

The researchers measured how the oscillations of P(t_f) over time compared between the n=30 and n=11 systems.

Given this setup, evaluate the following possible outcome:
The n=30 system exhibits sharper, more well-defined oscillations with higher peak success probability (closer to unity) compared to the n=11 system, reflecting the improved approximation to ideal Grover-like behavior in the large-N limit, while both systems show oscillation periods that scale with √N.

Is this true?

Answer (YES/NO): YES